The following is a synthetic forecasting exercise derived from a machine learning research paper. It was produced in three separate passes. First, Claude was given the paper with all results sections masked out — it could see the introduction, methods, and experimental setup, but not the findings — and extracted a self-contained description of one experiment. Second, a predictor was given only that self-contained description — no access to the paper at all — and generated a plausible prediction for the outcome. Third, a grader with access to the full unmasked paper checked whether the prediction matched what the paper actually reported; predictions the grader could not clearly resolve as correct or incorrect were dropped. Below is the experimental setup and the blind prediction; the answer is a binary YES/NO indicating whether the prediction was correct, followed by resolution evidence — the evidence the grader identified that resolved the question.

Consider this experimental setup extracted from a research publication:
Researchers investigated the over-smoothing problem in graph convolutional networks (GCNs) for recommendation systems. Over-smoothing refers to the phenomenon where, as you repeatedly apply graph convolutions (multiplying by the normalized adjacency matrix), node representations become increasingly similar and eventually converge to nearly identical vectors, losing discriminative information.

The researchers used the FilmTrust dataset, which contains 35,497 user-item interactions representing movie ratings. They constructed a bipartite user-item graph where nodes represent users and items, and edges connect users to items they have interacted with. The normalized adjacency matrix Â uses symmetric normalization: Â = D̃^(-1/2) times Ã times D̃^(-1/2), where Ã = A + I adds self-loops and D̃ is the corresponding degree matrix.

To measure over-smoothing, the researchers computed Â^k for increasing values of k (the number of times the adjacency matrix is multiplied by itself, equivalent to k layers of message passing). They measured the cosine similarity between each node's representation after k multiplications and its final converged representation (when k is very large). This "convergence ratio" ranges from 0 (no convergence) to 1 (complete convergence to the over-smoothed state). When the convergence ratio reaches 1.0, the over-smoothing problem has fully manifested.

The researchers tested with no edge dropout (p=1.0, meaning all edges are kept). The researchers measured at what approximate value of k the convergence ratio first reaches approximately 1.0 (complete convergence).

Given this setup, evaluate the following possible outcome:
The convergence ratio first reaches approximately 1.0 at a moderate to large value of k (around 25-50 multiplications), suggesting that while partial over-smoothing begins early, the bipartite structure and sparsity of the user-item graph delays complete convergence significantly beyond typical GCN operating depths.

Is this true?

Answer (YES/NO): NO